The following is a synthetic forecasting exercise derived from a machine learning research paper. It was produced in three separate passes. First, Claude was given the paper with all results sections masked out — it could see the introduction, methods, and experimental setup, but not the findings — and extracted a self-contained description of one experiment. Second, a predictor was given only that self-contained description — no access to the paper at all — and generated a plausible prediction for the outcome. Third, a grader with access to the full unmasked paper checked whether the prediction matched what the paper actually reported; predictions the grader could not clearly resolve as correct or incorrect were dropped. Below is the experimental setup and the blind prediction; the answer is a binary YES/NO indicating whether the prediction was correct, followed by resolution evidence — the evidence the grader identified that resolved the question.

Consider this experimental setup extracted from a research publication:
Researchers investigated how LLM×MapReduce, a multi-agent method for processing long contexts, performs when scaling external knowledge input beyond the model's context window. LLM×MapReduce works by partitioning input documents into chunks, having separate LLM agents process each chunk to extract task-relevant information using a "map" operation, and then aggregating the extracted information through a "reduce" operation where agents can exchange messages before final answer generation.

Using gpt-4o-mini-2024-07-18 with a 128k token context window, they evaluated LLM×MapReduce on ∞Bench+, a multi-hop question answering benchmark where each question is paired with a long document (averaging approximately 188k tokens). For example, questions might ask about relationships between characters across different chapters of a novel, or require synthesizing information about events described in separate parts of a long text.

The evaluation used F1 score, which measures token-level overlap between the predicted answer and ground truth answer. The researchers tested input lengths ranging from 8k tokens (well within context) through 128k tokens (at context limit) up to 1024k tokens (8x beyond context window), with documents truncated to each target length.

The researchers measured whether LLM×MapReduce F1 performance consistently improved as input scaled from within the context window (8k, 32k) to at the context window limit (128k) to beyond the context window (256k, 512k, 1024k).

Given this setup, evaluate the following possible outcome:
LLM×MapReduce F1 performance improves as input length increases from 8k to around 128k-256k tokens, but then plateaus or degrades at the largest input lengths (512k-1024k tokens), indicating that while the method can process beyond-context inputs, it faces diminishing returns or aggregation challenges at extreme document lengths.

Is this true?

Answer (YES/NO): NO